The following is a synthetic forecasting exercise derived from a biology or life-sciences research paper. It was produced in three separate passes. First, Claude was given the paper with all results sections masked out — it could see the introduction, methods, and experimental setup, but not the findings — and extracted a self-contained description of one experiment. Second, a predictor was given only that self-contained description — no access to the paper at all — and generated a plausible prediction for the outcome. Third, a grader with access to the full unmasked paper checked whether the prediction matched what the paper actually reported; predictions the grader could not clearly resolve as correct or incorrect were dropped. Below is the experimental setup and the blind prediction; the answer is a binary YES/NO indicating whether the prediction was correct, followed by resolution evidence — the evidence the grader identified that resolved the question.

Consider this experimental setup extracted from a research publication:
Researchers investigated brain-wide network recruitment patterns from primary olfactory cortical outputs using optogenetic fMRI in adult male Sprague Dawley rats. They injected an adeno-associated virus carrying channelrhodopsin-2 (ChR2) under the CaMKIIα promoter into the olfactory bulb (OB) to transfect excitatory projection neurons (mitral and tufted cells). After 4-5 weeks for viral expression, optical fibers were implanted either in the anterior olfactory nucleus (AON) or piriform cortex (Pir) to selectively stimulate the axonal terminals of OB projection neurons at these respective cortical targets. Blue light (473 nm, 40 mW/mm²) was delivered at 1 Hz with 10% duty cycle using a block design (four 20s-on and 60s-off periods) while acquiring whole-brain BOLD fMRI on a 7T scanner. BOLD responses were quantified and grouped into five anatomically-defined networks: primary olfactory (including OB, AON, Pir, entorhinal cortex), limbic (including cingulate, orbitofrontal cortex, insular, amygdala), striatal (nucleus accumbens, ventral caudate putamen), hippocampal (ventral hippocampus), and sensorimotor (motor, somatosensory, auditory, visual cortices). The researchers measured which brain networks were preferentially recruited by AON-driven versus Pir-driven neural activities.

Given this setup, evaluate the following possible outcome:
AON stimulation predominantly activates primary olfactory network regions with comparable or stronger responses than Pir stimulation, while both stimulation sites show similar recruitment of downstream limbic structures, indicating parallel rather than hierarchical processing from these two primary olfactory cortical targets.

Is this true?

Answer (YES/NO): NO